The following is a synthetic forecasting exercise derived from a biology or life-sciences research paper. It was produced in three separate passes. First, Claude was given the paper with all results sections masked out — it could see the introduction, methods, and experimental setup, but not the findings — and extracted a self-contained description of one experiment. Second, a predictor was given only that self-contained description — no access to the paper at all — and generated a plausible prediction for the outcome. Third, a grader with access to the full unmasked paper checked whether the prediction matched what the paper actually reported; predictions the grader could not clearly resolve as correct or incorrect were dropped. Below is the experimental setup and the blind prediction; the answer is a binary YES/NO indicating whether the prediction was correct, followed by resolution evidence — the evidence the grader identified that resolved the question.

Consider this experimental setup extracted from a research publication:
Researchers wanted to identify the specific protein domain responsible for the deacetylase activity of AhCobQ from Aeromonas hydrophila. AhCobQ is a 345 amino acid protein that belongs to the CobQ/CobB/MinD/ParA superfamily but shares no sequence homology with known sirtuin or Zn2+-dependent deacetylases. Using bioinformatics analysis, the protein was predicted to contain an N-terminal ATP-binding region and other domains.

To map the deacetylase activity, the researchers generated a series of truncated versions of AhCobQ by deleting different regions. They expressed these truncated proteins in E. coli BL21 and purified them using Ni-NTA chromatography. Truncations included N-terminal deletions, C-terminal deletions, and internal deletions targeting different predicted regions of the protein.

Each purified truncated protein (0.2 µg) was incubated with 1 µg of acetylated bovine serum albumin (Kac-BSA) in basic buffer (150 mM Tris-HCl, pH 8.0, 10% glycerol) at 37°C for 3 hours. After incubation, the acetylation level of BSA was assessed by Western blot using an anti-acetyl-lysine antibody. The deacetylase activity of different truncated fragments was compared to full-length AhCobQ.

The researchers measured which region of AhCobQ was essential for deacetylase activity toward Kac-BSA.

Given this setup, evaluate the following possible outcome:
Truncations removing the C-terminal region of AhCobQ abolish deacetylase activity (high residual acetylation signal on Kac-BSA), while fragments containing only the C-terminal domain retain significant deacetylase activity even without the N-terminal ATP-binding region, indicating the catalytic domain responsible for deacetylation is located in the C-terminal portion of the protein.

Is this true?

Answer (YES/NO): YES